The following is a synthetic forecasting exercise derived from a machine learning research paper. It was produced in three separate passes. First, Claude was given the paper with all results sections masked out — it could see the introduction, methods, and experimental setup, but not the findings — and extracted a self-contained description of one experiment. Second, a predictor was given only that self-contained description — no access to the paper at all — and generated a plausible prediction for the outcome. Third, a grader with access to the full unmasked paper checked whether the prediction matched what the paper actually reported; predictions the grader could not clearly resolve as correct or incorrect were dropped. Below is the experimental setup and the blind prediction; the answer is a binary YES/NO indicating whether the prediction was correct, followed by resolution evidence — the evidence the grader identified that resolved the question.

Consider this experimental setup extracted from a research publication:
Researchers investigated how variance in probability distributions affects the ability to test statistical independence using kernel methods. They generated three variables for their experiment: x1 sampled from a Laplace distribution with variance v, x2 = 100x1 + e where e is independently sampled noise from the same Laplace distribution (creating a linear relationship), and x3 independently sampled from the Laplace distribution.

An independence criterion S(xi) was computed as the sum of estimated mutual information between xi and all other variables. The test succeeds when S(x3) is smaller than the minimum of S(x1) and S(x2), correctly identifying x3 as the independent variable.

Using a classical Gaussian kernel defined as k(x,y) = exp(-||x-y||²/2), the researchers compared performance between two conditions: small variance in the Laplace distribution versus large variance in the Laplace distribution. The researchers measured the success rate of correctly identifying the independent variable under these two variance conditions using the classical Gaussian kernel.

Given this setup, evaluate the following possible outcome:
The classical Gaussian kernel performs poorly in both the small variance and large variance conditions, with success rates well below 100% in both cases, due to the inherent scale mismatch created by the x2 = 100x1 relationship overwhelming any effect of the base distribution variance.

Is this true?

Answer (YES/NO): NO